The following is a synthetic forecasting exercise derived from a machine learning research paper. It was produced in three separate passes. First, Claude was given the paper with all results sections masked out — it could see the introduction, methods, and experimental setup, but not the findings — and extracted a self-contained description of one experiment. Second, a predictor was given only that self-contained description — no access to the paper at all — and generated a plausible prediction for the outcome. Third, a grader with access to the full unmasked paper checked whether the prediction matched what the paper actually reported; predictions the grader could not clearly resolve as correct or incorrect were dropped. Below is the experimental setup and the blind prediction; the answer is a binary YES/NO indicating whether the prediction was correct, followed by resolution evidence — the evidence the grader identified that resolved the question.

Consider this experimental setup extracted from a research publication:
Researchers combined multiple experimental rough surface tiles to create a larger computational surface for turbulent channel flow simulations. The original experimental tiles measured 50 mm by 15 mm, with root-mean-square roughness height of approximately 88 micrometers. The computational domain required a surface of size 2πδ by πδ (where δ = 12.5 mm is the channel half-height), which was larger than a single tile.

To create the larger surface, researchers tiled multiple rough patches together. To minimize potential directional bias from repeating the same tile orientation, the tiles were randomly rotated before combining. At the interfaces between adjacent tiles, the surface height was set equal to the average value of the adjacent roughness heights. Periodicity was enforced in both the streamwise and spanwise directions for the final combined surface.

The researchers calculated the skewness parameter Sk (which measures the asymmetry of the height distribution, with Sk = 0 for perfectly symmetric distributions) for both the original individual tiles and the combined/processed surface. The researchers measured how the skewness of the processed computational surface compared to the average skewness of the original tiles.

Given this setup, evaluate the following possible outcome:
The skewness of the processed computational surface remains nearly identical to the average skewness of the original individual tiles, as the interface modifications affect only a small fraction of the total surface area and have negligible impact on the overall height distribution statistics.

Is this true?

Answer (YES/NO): NO